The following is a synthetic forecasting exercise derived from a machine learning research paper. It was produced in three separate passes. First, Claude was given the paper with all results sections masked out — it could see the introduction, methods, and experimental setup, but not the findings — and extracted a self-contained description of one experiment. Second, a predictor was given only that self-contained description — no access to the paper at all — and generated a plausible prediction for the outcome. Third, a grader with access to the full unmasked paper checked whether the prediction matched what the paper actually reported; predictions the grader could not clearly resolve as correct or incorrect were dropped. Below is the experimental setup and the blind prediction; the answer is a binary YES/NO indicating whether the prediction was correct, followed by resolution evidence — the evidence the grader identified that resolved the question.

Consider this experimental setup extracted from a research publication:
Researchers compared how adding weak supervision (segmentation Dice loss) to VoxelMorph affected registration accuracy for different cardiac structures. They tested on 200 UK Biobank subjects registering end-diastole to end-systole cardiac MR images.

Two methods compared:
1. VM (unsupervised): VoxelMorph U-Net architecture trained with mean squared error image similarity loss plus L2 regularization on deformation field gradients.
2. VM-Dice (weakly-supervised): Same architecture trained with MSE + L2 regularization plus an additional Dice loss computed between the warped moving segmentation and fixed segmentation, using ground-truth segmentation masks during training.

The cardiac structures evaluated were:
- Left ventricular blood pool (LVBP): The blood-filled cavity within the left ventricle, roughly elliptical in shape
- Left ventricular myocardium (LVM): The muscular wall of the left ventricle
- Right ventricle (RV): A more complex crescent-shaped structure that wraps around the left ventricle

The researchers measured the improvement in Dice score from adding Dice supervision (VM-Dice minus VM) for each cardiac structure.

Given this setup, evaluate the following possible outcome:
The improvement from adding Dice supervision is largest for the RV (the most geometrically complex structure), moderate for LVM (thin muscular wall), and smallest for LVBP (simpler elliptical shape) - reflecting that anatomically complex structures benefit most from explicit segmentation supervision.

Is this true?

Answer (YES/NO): YES